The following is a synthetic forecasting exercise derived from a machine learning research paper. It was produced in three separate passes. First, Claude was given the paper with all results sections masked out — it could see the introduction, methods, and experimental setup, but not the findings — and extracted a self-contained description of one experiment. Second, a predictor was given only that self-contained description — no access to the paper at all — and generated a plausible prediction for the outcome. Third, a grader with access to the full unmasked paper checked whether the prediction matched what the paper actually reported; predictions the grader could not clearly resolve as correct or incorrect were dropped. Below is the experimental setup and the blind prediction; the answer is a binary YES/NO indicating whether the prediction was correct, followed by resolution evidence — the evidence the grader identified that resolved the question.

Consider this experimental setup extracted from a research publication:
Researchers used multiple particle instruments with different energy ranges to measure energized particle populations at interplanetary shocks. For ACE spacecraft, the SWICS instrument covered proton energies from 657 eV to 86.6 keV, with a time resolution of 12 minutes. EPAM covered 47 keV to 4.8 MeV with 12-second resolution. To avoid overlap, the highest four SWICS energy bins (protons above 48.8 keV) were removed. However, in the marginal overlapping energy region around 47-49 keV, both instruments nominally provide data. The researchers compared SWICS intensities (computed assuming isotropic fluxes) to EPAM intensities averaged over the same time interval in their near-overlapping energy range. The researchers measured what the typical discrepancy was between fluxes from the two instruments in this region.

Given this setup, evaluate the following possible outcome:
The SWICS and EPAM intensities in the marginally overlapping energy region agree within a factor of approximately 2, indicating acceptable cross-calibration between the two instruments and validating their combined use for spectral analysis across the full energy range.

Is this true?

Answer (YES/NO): NO